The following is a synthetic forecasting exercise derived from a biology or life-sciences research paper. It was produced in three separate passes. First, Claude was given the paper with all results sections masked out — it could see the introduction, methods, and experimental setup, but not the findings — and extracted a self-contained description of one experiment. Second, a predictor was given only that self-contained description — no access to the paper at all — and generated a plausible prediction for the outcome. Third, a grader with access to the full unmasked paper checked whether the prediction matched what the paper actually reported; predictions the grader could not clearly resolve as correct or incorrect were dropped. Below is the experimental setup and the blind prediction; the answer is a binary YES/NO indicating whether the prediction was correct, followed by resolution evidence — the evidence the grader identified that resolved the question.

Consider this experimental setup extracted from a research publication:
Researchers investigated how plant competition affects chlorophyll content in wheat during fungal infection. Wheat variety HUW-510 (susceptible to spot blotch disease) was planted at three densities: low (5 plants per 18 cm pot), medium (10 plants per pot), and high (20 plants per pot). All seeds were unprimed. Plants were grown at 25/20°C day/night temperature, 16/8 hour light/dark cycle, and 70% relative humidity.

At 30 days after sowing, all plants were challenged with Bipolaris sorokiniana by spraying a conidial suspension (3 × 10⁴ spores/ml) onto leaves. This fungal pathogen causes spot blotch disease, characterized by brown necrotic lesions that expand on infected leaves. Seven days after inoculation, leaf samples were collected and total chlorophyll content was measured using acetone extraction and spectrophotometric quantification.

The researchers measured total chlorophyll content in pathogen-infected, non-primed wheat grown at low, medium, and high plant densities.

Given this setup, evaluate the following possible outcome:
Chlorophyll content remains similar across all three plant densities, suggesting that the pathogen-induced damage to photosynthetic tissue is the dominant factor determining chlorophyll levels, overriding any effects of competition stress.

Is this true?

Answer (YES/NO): NO